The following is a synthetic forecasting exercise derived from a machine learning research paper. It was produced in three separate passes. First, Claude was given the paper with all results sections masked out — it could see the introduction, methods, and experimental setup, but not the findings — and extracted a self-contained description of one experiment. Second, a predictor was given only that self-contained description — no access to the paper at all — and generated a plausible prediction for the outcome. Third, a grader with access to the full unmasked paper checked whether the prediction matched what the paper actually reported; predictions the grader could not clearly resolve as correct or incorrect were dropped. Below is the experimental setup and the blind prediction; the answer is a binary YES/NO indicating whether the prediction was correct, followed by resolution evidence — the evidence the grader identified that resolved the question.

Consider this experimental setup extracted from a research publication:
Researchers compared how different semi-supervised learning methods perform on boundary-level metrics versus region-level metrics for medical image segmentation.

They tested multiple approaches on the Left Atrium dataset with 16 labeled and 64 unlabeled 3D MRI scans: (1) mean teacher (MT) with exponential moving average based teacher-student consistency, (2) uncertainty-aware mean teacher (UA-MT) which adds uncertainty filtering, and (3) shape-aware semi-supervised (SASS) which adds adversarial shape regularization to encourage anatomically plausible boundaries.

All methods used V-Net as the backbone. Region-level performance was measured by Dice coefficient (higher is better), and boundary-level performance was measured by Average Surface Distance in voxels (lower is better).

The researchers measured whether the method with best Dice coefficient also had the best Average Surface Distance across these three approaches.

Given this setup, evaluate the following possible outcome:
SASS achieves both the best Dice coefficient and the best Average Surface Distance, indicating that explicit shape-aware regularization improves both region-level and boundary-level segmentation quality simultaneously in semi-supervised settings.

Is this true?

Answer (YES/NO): YES